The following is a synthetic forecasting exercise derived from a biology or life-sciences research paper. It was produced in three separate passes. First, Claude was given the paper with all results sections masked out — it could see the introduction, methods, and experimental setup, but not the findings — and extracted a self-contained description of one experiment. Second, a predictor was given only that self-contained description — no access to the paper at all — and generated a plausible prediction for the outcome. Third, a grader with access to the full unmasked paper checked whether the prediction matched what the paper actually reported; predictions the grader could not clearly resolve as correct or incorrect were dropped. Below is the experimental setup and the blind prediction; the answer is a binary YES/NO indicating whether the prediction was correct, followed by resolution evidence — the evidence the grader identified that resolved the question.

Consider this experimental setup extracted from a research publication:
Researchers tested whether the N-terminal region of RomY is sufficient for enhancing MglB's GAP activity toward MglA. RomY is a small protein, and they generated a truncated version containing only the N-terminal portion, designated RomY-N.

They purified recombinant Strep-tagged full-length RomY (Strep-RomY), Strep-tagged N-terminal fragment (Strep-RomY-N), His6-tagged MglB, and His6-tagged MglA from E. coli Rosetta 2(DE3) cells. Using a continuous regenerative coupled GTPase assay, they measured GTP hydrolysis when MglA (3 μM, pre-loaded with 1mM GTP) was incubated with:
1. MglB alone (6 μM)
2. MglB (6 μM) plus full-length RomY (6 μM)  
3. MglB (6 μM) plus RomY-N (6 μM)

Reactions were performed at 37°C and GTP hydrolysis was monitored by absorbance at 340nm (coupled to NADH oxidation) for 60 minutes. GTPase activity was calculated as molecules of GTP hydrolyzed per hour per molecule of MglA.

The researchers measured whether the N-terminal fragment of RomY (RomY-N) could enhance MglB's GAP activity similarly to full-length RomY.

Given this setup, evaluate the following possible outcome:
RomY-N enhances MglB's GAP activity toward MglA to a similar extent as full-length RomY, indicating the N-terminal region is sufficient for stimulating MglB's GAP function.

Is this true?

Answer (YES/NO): YES